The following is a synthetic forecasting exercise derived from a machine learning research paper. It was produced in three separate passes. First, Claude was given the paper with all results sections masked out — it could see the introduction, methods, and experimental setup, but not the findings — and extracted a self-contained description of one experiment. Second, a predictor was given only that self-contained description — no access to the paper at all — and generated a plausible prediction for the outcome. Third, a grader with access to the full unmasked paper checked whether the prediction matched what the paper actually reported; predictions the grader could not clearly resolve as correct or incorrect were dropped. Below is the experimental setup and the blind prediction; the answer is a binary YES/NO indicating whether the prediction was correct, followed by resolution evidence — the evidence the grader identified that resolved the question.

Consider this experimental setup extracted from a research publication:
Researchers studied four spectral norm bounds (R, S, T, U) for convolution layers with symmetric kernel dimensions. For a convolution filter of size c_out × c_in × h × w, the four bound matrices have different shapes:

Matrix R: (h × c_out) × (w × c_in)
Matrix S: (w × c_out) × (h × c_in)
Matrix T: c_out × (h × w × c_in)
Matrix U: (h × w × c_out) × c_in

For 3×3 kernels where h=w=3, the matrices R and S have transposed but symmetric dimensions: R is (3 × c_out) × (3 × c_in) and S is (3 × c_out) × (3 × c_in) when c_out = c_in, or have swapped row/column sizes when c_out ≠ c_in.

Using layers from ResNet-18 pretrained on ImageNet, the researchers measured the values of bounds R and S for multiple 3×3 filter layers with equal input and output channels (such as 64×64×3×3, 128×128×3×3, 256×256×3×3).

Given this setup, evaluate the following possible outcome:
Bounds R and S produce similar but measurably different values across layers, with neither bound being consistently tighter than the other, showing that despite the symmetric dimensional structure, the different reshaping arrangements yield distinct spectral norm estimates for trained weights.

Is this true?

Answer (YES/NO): YES